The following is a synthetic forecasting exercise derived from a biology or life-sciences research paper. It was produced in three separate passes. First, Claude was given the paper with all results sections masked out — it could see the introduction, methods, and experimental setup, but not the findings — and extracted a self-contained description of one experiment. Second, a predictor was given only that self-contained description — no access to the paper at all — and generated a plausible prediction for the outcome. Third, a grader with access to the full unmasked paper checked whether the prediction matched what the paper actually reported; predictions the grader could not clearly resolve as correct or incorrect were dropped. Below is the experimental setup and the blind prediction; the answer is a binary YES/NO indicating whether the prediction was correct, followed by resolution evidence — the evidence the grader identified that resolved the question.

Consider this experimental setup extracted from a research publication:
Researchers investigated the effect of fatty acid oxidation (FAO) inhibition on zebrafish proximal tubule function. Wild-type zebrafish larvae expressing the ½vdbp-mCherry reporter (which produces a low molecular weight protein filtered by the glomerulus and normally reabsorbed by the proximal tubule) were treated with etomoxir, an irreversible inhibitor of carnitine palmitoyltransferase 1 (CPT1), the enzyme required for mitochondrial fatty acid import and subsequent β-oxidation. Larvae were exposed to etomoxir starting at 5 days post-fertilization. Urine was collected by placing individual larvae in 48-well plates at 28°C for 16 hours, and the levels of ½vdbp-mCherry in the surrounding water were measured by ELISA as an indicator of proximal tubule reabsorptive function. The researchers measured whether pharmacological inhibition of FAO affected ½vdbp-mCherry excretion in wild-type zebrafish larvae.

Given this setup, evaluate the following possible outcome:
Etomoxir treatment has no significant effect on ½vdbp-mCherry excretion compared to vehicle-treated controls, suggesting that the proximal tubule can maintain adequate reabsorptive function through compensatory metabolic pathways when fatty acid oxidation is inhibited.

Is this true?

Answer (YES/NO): NO